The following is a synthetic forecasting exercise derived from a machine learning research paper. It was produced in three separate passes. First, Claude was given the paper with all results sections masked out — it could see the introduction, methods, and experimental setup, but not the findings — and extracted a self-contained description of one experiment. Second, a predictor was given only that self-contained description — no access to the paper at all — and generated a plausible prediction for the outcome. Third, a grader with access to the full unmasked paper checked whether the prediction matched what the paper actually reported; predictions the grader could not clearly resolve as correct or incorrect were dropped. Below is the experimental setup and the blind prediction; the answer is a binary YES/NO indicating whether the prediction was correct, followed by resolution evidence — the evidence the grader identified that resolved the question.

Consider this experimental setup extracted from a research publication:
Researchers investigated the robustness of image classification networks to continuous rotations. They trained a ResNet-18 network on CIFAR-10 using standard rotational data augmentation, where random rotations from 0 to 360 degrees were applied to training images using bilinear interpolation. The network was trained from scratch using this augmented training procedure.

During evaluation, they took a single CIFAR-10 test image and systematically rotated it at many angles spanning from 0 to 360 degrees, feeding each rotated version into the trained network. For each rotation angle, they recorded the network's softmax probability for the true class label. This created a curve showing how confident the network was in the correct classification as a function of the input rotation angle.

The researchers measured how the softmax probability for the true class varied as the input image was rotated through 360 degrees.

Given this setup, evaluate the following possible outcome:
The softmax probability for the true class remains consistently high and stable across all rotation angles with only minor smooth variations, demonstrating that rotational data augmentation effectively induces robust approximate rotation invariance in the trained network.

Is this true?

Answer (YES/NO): NO